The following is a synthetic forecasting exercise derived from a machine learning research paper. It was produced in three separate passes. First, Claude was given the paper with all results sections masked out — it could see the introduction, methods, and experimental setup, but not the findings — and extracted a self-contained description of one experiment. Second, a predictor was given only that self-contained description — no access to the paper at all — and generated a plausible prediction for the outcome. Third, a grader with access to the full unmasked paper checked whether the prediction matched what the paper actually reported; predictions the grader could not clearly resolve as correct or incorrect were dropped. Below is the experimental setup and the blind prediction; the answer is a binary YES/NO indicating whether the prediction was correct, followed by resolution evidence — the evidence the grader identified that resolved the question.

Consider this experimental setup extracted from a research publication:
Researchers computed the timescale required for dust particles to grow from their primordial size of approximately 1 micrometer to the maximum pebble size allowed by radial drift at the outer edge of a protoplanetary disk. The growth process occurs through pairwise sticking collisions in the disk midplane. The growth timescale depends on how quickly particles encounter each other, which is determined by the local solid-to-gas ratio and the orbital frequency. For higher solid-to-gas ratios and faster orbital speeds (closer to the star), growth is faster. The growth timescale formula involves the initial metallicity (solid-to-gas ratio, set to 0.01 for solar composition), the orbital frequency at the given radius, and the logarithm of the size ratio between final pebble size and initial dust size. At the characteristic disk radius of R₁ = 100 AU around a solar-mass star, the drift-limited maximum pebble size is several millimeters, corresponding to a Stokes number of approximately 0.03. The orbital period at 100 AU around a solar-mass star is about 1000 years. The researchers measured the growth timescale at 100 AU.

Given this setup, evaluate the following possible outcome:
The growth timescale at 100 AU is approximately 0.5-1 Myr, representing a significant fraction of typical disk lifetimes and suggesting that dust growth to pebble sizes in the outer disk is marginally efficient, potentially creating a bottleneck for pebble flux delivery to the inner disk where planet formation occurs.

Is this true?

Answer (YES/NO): NO